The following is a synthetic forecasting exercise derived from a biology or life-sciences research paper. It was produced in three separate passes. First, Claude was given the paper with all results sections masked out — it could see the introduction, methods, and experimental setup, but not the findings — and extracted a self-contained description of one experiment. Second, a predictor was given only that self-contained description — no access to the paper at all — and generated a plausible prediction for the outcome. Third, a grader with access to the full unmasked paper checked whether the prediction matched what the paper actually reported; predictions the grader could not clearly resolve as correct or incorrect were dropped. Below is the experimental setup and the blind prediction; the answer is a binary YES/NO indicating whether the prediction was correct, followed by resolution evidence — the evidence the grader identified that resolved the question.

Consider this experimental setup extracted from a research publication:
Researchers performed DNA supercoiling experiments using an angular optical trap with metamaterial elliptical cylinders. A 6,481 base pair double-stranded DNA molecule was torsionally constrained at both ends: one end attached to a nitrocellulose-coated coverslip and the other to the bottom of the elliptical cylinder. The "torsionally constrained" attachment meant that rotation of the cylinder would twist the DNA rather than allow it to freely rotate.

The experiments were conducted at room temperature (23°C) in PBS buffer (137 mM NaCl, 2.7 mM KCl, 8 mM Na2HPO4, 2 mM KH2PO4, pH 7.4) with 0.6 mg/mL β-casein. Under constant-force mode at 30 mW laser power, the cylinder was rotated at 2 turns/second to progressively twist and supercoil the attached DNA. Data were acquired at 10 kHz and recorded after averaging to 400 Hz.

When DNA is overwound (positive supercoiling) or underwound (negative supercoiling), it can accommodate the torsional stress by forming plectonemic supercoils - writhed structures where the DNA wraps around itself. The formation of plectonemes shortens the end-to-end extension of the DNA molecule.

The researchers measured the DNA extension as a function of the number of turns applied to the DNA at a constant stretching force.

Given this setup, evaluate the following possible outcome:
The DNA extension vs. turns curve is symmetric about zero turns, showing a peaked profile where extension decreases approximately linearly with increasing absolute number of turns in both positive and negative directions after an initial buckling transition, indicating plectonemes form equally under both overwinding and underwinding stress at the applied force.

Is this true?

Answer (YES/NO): NO